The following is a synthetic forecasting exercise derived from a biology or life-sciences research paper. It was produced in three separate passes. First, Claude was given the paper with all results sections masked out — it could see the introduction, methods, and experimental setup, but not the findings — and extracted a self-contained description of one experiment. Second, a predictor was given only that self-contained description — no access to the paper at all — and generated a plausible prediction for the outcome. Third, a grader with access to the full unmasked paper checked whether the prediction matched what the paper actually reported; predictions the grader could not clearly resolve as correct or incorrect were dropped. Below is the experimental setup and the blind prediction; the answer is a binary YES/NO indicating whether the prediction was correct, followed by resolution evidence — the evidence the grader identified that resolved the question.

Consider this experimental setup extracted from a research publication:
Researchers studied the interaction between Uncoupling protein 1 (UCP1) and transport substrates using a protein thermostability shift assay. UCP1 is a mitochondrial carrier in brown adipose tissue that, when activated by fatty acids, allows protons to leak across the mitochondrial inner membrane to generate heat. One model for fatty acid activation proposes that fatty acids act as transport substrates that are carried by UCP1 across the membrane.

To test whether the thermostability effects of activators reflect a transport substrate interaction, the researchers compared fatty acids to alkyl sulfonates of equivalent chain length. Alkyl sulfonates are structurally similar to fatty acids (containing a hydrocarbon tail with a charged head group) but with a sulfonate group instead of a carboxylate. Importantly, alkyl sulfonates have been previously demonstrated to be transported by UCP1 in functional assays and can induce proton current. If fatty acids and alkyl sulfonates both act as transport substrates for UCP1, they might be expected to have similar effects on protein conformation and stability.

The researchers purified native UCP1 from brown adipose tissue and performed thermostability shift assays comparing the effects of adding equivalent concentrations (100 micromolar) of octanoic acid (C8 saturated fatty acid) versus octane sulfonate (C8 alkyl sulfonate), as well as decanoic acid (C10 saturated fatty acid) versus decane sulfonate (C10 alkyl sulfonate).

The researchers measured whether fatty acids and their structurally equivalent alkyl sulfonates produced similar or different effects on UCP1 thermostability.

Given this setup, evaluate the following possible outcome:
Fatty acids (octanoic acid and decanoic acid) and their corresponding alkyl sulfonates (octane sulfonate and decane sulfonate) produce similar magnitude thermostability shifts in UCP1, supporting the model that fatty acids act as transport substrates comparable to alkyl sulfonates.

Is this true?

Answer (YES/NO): YES